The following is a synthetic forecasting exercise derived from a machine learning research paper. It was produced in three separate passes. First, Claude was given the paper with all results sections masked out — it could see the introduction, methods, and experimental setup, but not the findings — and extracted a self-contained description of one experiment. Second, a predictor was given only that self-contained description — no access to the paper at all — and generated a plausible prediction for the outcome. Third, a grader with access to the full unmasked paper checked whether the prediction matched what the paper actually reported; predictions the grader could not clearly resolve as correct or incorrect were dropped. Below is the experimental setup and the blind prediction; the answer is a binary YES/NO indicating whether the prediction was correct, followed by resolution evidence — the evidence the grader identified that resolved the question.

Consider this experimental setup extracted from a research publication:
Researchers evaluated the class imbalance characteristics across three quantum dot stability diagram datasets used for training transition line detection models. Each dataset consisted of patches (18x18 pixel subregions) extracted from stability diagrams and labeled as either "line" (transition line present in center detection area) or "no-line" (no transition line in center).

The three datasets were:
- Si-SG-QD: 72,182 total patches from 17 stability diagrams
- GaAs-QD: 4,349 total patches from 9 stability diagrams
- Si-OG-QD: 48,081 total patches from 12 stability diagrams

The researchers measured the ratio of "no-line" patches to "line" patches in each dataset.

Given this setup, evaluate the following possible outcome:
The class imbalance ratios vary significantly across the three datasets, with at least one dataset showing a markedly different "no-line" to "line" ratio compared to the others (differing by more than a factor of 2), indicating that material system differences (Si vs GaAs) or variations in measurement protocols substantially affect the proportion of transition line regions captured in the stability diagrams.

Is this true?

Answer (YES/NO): YES